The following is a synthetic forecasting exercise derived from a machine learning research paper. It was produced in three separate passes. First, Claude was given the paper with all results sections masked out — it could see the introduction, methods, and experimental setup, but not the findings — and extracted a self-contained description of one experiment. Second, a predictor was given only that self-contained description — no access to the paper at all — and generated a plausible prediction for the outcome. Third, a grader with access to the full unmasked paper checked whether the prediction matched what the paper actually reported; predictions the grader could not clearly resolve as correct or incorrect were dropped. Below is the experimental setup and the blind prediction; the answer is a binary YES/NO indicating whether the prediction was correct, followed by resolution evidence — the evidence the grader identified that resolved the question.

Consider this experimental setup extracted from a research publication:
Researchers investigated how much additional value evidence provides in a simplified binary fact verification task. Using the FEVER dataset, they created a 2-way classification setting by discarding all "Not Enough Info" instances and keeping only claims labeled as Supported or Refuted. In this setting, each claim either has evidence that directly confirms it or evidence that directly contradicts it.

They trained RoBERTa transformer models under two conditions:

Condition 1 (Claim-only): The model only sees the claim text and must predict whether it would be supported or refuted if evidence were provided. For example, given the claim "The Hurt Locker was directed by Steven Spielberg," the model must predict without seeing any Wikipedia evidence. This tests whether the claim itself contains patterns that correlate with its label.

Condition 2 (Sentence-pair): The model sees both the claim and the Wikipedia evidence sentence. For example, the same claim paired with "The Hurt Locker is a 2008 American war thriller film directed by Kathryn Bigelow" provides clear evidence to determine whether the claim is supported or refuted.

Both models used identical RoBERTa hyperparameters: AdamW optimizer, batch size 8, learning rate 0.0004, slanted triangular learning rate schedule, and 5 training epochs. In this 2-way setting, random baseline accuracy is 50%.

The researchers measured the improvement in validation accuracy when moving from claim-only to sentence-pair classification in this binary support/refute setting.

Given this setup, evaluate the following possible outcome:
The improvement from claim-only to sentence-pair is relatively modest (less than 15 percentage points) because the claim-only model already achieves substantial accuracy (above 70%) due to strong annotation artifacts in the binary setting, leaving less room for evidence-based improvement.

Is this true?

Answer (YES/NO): YES